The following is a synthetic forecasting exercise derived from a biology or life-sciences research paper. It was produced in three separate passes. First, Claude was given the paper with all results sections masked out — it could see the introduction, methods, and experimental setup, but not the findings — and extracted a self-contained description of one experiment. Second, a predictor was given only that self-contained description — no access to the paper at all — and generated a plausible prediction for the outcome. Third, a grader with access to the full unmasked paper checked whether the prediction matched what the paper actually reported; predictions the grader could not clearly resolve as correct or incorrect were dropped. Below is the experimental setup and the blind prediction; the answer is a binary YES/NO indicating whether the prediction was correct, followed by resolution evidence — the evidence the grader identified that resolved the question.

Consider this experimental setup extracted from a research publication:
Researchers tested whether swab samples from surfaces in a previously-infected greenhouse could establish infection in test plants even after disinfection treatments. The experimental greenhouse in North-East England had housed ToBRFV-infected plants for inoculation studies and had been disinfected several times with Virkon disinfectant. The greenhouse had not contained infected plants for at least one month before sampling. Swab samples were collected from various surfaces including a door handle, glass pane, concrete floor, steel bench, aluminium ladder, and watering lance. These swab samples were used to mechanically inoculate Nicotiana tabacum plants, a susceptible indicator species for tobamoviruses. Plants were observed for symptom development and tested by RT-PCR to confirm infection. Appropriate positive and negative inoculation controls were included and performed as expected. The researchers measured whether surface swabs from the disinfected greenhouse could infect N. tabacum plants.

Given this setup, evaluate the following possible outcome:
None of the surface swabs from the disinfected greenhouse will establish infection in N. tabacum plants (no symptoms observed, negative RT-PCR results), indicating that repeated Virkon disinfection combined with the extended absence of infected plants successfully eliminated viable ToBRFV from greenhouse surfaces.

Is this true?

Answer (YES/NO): YES